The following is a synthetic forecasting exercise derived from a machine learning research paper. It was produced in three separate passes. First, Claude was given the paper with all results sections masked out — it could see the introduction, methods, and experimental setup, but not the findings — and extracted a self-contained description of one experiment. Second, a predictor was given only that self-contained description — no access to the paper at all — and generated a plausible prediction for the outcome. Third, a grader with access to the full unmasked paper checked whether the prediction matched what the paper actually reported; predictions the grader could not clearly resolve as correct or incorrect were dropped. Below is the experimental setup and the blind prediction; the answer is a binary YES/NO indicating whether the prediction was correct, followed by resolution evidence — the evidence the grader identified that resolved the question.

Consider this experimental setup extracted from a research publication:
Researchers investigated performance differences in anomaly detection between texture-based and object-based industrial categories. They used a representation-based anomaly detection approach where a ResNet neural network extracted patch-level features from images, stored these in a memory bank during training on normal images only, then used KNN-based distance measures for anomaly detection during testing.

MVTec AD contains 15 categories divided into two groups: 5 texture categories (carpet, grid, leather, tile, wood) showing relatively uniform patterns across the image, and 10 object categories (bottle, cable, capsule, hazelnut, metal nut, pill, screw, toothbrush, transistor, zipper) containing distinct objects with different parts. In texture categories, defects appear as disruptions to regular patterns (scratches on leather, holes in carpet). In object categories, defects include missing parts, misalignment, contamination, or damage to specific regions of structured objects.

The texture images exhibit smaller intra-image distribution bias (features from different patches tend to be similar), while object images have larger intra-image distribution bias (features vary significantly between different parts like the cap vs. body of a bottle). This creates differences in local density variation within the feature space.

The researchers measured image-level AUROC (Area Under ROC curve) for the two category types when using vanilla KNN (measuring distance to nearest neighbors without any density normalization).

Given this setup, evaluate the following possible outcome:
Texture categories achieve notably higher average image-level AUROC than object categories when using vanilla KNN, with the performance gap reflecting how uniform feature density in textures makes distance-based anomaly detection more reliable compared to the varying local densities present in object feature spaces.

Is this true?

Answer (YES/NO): NO